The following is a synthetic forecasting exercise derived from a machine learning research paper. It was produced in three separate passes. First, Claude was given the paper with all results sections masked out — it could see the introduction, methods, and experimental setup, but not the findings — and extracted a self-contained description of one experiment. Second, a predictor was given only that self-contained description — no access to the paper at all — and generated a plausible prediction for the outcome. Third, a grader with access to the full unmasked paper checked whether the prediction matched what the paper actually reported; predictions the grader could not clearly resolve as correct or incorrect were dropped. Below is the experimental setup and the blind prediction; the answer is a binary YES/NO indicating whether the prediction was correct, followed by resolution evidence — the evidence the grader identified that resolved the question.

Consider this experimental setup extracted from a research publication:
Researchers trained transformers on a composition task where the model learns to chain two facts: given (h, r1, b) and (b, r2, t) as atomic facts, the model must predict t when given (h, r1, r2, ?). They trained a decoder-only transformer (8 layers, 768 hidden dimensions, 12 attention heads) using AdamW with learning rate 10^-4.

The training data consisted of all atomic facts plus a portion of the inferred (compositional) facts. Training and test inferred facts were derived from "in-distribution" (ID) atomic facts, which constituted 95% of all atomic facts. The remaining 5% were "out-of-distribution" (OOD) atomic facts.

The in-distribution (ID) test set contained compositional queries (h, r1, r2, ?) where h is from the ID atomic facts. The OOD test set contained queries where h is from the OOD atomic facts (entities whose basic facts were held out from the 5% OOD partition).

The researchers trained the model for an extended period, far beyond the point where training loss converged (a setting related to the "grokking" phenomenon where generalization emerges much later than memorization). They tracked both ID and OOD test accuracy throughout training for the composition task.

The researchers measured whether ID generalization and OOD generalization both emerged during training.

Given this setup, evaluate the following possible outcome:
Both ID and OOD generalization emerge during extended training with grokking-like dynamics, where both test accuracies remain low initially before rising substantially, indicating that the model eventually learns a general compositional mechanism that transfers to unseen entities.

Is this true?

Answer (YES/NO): NO